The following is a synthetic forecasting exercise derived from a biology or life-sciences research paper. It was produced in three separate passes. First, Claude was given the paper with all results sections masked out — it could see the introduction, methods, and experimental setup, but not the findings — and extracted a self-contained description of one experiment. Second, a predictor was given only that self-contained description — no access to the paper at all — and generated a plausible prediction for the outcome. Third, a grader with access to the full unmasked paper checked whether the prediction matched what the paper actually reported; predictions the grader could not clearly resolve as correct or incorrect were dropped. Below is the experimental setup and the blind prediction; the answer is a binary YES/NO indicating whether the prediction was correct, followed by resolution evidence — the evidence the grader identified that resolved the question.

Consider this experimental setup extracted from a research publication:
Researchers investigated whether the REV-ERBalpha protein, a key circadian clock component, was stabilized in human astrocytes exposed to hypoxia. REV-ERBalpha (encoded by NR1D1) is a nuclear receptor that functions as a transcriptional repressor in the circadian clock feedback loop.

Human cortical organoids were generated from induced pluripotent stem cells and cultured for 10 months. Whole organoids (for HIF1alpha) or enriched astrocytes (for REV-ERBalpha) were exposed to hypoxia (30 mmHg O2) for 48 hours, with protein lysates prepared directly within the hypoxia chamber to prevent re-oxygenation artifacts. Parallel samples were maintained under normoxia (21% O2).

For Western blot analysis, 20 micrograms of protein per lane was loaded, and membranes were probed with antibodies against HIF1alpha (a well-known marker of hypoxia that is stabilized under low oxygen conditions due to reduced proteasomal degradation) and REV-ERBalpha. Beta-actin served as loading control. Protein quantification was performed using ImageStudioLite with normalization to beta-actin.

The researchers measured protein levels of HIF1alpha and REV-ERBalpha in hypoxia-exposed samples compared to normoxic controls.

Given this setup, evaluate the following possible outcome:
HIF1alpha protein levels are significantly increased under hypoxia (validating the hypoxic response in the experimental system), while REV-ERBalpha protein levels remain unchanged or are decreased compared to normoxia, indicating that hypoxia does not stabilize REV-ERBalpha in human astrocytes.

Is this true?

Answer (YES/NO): NO